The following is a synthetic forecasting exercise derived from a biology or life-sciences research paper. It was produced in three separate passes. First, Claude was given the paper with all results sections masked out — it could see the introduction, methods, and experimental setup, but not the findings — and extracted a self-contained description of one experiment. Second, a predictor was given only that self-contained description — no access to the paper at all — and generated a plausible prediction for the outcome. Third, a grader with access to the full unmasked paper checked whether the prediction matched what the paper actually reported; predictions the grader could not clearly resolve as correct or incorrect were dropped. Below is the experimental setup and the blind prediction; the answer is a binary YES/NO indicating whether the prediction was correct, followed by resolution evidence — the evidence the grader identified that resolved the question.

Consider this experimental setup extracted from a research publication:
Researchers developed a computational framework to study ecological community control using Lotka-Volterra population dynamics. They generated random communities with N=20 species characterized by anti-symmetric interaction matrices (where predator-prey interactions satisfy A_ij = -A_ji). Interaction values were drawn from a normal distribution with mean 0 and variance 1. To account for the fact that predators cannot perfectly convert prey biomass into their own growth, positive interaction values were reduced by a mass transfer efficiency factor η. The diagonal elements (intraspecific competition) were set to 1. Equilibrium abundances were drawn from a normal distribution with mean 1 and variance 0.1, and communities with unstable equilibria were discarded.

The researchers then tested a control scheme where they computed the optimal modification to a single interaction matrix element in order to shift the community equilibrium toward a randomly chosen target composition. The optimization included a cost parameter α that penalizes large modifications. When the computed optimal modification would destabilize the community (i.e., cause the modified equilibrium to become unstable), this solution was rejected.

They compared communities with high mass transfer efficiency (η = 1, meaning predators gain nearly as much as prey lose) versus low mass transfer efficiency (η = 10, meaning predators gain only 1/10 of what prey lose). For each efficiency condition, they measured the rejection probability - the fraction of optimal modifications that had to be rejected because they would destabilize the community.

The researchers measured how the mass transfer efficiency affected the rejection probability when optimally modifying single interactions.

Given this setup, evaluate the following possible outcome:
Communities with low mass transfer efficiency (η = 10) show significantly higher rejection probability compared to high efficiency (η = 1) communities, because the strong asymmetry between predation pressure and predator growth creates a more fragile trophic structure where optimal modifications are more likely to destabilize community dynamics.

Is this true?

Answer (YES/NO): YES